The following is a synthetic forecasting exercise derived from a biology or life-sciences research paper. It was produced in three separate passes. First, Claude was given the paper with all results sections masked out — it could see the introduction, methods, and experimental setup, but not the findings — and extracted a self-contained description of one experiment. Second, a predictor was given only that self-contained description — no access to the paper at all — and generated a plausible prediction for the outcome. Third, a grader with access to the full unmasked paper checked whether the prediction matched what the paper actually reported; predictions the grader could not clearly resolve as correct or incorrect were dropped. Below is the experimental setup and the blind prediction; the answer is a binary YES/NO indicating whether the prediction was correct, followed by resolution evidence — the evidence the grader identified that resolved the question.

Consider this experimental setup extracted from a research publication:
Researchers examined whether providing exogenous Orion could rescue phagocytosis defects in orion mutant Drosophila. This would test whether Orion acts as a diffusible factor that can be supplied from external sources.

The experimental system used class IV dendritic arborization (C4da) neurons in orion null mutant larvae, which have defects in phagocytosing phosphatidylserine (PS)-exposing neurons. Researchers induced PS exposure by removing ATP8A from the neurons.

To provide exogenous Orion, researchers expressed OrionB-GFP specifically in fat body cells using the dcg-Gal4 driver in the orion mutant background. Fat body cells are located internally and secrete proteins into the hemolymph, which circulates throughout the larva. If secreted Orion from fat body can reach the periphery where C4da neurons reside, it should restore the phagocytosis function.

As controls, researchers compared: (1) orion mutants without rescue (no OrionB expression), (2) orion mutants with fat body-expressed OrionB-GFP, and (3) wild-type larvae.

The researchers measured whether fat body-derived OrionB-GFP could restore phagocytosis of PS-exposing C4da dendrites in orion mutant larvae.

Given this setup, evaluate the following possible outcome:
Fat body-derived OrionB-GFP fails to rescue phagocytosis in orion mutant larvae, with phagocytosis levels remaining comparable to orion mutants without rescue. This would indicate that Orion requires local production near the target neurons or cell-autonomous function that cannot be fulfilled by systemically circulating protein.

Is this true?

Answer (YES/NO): NO